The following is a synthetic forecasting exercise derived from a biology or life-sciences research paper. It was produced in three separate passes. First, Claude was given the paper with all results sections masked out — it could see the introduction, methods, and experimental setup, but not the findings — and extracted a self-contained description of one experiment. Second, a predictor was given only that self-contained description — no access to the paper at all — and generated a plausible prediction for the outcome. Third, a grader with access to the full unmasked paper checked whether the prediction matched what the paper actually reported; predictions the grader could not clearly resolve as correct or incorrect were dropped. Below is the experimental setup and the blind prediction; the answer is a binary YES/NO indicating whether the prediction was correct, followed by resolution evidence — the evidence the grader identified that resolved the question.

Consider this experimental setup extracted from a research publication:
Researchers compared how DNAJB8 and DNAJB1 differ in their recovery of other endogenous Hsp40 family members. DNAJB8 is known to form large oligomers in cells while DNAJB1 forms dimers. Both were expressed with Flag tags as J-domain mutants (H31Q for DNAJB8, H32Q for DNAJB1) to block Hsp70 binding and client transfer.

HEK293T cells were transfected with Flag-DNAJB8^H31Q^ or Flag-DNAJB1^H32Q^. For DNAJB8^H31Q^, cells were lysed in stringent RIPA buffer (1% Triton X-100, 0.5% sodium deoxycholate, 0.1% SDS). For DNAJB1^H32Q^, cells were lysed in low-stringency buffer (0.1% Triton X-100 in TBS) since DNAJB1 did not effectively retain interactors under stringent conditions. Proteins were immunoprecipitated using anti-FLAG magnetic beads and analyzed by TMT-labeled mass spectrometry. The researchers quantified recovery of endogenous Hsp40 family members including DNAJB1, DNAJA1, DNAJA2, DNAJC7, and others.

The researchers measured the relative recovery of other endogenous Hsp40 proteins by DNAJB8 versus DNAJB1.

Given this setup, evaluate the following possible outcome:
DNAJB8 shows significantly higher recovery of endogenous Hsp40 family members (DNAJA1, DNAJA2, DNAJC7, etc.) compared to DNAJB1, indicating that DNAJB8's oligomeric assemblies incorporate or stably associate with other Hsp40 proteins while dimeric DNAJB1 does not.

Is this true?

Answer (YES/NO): NO